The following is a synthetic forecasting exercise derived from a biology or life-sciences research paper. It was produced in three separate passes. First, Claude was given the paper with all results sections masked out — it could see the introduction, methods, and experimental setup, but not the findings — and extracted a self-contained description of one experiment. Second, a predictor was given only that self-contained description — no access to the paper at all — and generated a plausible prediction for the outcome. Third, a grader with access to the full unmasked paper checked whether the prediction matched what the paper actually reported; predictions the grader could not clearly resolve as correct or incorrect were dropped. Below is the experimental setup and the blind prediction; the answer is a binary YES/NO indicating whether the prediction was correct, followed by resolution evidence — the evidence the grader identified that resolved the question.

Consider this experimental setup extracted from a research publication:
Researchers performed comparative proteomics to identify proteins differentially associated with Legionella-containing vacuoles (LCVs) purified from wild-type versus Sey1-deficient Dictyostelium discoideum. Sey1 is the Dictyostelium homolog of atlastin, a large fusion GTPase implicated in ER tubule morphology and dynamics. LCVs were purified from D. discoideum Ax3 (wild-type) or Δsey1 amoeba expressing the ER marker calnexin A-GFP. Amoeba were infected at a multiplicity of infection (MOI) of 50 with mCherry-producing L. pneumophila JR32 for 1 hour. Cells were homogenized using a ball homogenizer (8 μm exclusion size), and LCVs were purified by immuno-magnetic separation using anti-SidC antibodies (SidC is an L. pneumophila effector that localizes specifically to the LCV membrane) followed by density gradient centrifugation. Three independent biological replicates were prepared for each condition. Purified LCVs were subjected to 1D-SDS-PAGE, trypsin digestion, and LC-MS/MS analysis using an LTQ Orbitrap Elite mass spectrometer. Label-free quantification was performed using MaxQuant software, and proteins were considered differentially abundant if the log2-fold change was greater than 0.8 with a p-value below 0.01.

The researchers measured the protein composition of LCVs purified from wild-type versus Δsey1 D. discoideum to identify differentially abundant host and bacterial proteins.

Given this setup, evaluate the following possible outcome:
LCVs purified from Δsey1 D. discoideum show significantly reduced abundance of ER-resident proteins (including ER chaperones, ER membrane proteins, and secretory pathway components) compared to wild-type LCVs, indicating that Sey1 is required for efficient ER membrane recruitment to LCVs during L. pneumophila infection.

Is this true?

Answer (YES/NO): NO